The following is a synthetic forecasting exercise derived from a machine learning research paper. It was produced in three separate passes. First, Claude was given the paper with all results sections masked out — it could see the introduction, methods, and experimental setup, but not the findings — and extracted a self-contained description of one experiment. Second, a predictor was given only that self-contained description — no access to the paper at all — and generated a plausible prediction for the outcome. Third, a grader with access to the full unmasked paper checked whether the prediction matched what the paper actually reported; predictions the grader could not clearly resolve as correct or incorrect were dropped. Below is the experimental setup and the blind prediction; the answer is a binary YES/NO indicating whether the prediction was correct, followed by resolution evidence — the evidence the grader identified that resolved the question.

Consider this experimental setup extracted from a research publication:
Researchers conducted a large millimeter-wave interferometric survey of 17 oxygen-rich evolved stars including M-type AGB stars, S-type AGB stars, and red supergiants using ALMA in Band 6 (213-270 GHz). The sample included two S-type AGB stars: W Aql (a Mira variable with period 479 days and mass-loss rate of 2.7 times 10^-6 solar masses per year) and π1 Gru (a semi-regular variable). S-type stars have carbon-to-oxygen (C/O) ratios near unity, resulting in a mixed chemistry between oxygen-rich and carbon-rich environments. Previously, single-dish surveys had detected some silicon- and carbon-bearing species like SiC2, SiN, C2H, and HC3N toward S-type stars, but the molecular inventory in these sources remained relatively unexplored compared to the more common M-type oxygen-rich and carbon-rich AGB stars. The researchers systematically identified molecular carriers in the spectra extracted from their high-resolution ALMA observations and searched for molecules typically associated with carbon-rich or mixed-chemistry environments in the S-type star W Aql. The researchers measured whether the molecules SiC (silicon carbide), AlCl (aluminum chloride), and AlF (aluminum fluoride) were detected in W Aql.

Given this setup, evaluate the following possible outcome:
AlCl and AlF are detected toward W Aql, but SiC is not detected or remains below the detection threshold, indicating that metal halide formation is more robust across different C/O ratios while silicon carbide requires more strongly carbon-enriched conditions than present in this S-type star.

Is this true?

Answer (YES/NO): NO